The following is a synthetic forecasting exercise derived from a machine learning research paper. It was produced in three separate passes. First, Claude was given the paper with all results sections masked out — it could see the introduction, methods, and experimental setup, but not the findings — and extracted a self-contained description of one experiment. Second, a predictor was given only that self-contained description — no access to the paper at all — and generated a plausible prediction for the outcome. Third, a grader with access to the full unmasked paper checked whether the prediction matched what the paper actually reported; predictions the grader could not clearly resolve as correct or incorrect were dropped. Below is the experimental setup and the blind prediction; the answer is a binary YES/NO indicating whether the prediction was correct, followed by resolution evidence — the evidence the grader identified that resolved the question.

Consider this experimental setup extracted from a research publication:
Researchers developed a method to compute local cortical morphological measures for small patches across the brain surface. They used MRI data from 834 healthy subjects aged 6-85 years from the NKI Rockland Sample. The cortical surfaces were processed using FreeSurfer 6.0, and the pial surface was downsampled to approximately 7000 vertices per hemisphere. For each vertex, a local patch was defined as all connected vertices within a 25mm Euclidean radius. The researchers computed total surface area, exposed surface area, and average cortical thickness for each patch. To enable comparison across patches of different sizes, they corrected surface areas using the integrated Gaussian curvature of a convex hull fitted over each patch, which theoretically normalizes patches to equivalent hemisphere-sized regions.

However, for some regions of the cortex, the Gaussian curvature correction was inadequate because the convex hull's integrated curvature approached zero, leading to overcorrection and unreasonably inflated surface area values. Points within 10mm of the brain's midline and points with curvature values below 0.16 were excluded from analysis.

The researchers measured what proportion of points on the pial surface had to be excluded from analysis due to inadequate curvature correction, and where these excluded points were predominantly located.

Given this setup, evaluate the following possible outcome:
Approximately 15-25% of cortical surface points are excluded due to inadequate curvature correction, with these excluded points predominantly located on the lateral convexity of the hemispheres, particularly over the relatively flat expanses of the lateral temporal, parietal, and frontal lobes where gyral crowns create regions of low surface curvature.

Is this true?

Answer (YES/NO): NO